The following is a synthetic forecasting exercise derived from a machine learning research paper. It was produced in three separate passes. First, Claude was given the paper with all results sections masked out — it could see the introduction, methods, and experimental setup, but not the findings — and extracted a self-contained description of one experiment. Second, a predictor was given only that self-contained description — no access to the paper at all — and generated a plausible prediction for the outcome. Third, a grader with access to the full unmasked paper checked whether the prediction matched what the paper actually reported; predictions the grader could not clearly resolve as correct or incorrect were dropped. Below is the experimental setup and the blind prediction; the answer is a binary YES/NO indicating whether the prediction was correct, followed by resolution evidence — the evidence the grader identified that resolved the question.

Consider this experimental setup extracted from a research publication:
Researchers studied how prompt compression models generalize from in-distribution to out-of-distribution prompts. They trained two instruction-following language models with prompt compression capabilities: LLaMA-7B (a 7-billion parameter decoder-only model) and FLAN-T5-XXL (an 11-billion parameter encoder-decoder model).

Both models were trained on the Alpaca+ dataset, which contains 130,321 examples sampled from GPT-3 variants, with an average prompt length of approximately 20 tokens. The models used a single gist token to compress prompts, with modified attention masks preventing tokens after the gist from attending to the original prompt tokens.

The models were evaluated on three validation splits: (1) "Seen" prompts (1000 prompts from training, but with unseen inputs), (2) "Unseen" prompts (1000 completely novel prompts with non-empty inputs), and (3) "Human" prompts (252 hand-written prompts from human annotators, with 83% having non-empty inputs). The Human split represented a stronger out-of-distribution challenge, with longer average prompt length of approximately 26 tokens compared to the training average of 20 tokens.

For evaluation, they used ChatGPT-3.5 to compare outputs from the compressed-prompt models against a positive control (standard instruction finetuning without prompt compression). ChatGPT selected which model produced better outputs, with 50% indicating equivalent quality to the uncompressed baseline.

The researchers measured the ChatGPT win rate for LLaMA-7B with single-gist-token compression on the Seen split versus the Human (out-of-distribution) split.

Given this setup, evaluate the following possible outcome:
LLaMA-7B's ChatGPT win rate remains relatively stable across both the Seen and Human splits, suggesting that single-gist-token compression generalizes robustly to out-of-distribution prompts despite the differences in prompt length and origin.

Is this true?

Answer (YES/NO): YES